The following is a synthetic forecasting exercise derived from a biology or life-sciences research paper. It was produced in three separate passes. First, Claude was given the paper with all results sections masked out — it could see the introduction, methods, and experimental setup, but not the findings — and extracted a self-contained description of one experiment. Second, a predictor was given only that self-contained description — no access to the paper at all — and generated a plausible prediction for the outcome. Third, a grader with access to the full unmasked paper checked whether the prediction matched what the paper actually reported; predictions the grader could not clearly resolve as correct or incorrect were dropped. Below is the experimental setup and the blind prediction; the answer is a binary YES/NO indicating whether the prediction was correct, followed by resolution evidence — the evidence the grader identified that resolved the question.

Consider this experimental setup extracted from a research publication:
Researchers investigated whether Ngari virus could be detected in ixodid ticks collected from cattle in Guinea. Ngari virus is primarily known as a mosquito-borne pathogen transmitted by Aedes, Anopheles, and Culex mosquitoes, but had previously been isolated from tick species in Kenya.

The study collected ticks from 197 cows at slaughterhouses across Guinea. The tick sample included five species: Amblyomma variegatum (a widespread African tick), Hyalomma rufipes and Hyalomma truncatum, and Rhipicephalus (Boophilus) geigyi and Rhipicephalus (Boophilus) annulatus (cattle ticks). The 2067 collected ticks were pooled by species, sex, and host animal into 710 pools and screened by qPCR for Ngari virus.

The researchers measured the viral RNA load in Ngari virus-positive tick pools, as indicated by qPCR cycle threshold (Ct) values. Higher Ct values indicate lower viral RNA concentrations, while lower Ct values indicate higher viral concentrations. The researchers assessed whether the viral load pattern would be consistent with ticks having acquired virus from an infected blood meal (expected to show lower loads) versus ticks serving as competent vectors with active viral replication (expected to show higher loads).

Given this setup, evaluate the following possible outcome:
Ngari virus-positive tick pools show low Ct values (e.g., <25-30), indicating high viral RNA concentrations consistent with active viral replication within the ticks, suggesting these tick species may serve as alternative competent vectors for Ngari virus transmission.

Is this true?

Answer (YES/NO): NO